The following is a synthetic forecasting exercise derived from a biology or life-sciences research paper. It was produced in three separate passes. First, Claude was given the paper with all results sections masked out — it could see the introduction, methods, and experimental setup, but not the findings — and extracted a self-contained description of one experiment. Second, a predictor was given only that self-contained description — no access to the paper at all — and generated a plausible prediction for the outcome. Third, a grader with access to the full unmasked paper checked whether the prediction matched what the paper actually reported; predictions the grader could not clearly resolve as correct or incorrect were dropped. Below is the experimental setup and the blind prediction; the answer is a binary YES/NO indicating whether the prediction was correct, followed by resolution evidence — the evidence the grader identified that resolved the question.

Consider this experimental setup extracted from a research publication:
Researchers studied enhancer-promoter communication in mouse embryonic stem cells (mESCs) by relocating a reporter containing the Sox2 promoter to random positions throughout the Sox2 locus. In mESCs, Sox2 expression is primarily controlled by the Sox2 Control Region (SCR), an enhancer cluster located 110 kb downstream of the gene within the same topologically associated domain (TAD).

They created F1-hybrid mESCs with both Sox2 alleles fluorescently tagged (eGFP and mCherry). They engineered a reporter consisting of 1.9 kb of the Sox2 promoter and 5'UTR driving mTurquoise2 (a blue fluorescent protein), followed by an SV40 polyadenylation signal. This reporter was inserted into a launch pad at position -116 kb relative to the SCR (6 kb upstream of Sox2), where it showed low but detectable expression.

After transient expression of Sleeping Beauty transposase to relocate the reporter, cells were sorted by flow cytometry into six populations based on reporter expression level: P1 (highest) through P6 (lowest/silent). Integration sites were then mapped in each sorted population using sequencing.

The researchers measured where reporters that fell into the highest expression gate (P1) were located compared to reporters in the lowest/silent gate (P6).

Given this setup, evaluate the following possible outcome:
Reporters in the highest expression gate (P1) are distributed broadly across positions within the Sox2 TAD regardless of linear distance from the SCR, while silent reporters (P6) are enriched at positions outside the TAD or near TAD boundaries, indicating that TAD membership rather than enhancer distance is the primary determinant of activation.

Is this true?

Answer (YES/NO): NO